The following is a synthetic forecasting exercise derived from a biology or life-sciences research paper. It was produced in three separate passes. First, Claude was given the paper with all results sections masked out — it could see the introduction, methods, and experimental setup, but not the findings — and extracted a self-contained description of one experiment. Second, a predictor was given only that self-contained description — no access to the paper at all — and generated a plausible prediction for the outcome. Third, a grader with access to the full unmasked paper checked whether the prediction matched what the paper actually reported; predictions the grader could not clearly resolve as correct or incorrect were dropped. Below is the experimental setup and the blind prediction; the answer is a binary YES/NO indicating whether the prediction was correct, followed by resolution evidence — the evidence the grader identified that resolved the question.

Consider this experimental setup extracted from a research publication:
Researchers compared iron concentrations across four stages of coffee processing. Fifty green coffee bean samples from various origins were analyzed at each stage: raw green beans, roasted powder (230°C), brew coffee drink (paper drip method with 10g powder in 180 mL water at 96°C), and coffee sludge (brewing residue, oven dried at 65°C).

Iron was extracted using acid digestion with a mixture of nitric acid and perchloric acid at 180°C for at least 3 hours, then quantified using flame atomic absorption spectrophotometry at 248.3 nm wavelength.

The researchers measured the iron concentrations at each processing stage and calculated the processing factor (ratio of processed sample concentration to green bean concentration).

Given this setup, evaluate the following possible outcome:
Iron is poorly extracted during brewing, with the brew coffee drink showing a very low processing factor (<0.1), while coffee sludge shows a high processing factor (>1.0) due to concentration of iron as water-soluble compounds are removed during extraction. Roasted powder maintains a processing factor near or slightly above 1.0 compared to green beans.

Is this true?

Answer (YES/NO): YES